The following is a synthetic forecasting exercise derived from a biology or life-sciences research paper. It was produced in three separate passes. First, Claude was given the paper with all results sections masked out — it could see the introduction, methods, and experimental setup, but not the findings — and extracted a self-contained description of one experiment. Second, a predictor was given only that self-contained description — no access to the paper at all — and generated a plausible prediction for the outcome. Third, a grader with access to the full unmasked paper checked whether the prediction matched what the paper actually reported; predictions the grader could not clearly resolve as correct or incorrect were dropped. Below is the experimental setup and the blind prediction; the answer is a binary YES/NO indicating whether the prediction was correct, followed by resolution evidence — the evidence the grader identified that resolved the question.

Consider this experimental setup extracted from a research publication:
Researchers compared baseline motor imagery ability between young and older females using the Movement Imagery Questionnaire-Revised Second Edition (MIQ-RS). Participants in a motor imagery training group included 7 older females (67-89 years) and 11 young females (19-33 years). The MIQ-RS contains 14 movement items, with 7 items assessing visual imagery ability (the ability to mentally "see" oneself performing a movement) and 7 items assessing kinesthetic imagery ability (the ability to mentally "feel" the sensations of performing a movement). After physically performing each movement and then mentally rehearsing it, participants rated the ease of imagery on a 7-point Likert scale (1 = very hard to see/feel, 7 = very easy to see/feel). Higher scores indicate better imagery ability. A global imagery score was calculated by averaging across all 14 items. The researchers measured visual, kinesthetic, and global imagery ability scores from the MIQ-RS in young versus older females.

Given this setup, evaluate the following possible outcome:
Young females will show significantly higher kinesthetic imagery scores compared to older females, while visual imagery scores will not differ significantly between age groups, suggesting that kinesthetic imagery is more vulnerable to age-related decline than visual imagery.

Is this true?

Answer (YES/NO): NO